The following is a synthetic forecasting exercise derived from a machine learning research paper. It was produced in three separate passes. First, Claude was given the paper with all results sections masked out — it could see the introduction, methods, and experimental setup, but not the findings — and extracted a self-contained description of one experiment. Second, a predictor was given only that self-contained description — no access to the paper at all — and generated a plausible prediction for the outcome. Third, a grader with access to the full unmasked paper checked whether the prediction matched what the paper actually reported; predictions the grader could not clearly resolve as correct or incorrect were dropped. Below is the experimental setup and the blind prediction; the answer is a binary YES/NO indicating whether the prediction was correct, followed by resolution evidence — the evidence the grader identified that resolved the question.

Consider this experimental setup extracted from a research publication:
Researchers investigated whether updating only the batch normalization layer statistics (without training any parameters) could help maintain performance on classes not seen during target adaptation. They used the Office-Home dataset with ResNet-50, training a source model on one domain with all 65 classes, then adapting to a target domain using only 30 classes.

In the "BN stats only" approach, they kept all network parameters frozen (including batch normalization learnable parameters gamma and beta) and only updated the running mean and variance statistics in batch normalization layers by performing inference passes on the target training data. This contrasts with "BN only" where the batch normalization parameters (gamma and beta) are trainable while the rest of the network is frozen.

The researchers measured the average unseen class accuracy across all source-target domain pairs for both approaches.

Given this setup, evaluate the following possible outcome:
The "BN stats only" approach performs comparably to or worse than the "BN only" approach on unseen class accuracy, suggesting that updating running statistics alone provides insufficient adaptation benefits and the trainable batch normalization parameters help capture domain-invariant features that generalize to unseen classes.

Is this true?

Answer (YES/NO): NO